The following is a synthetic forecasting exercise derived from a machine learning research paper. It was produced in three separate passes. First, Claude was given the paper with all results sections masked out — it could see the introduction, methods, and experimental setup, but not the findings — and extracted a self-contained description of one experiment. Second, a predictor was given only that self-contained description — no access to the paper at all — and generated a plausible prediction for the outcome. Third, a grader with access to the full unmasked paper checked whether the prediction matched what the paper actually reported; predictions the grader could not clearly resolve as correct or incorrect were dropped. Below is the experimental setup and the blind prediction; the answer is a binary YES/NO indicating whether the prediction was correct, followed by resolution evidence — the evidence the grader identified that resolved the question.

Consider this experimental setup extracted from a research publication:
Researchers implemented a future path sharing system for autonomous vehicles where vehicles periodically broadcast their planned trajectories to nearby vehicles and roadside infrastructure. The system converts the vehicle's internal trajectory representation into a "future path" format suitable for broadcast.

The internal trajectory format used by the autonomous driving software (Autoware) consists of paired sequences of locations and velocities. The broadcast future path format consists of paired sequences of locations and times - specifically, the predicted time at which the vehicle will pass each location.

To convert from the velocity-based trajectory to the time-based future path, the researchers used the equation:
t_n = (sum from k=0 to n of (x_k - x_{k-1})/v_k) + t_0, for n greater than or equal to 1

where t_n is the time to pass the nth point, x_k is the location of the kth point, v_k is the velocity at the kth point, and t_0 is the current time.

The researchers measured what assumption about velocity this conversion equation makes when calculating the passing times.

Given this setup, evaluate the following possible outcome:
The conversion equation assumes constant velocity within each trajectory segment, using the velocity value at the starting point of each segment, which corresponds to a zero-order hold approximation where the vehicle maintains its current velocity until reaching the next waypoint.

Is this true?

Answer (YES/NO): NO